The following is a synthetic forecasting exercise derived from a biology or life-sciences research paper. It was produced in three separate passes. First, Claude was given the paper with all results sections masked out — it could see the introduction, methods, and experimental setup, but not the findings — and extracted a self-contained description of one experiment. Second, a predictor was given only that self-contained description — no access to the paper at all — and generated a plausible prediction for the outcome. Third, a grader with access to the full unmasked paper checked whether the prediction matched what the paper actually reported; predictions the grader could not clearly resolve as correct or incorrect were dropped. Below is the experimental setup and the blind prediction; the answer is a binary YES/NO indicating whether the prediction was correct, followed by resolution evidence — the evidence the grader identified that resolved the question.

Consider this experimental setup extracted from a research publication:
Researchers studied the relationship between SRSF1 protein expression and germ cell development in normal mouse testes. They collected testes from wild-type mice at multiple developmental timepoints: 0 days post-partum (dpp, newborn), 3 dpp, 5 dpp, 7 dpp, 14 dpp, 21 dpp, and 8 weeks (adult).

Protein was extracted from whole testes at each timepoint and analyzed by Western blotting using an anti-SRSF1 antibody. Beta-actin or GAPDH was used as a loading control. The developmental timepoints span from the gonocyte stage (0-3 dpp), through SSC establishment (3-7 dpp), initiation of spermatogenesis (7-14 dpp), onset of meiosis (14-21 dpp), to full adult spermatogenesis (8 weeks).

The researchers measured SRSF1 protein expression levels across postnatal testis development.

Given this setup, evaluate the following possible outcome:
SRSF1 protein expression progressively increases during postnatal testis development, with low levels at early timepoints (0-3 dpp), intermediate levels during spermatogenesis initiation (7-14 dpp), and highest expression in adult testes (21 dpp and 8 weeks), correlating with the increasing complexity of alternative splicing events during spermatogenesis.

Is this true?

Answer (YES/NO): NO